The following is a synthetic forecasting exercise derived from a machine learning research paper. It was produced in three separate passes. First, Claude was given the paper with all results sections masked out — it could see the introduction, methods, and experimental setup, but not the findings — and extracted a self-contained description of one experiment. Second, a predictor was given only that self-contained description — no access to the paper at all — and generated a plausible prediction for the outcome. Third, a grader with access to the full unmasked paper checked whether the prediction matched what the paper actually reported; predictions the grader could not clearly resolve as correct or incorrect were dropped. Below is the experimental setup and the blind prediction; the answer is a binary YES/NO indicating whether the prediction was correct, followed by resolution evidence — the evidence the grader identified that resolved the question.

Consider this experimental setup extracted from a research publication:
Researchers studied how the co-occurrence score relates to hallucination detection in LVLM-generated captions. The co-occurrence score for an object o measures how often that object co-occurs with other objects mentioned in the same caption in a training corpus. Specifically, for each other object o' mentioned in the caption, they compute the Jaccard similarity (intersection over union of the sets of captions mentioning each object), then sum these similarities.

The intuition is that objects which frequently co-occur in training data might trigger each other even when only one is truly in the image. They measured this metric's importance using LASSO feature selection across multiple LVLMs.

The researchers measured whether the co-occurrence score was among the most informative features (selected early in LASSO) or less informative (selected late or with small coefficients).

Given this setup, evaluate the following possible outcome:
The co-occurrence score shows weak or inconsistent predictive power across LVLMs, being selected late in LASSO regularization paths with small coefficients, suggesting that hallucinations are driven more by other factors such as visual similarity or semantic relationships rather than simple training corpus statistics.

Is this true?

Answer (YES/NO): NO